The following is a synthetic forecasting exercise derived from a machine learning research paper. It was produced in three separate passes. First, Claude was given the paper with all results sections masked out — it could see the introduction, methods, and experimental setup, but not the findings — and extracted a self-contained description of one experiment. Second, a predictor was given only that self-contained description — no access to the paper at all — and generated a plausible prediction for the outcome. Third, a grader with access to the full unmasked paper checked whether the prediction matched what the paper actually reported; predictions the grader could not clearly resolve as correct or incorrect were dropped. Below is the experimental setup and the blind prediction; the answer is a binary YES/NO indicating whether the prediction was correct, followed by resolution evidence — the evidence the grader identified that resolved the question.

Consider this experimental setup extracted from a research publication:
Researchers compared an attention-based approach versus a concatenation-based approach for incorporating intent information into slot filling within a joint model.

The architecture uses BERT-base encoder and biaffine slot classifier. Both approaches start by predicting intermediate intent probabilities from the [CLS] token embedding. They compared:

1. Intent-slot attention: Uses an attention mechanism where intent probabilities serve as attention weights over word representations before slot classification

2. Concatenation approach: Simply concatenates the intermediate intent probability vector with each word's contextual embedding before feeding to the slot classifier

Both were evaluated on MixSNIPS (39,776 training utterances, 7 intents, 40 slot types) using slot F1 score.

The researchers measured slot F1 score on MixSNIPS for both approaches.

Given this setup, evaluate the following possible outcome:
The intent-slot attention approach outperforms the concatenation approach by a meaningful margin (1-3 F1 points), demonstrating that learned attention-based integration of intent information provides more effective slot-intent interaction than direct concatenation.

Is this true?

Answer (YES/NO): NO